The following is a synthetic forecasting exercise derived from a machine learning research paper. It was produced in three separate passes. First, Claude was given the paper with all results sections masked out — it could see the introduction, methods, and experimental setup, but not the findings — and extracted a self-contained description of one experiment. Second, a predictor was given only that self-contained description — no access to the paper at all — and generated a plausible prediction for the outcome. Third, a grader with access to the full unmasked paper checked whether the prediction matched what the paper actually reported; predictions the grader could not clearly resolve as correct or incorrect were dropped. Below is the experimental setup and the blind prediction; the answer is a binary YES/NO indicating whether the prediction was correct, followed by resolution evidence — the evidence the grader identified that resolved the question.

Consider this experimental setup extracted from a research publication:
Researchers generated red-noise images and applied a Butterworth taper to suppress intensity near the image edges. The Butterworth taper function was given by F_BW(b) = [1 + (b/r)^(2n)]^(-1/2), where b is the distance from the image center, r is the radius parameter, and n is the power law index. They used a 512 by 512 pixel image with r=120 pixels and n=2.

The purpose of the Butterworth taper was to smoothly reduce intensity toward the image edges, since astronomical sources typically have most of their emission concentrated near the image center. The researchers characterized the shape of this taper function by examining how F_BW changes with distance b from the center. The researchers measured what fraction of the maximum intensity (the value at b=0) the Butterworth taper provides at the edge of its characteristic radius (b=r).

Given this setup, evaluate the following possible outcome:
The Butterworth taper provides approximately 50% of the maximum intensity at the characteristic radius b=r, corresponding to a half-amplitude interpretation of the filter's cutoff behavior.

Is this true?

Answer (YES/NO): NO